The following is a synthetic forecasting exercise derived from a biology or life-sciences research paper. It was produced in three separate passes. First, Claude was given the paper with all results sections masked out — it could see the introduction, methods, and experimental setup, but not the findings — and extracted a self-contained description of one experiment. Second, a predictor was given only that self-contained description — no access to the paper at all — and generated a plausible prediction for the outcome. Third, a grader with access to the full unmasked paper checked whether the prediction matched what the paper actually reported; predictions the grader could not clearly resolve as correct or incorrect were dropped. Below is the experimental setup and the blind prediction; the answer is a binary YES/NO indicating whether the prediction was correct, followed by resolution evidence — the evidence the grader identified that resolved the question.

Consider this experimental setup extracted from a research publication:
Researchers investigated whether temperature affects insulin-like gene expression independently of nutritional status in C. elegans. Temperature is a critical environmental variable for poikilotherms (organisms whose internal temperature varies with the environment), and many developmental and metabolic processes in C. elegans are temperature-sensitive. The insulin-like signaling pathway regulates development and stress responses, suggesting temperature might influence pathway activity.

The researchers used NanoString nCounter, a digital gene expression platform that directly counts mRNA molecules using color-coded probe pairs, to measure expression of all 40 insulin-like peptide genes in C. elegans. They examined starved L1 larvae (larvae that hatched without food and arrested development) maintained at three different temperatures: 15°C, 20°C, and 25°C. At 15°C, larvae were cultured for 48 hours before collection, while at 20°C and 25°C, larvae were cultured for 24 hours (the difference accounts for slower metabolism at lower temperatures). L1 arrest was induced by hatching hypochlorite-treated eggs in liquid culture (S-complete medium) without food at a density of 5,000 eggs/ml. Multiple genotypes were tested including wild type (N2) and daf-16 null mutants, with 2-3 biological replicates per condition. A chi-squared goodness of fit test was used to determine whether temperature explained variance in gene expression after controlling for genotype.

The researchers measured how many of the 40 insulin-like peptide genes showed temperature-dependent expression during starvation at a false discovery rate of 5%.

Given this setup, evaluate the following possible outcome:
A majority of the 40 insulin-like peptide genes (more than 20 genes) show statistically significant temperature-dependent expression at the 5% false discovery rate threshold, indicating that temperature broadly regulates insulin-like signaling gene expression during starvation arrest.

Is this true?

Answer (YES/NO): YES